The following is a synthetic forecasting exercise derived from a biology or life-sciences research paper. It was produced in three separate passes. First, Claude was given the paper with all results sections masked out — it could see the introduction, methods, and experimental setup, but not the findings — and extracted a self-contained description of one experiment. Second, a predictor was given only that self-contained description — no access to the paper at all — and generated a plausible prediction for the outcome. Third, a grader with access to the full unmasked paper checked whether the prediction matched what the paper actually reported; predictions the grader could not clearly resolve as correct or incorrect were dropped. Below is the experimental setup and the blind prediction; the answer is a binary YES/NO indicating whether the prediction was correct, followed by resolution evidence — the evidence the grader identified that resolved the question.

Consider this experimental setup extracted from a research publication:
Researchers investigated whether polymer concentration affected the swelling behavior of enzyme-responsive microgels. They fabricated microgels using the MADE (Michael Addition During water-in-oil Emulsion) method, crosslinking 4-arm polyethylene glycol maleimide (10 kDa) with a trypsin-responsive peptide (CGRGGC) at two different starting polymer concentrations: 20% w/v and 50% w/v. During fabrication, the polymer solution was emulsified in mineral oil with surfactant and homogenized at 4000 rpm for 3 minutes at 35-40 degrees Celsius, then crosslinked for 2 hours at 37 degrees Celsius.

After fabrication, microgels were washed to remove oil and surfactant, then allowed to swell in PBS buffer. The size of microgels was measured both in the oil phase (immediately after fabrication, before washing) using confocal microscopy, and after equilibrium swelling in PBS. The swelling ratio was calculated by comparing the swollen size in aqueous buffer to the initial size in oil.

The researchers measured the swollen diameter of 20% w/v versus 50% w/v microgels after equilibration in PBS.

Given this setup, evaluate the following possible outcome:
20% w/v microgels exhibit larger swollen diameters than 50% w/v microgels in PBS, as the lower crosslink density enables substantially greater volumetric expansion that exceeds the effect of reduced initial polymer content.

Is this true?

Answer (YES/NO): NO